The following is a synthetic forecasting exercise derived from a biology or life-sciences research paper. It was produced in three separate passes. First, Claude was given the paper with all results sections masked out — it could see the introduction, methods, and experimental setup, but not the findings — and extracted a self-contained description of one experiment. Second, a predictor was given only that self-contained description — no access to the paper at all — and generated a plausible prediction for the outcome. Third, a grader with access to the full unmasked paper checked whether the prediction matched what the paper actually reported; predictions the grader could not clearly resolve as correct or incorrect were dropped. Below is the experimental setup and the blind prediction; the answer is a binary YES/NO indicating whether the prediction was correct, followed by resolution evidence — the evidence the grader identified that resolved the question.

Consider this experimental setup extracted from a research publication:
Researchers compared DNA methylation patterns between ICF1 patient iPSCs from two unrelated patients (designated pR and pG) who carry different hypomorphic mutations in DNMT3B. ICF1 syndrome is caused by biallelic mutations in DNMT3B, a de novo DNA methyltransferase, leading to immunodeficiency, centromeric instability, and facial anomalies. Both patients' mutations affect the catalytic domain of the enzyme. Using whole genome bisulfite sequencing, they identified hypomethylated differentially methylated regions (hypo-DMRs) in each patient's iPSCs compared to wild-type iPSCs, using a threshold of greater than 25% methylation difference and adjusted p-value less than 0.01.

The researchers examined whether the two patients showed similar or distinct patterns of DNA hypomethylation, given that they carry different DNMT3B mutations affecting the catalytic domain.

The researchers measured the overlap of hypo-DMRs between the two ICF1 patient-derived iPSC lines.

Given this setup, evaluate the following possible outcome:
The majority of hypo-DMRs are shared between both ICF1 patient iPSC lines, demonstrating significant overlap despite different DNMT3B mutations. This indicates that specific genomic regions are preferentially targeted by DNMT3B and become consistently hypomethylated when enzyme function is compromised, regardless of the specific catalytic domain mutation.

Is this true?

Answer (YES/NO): NO